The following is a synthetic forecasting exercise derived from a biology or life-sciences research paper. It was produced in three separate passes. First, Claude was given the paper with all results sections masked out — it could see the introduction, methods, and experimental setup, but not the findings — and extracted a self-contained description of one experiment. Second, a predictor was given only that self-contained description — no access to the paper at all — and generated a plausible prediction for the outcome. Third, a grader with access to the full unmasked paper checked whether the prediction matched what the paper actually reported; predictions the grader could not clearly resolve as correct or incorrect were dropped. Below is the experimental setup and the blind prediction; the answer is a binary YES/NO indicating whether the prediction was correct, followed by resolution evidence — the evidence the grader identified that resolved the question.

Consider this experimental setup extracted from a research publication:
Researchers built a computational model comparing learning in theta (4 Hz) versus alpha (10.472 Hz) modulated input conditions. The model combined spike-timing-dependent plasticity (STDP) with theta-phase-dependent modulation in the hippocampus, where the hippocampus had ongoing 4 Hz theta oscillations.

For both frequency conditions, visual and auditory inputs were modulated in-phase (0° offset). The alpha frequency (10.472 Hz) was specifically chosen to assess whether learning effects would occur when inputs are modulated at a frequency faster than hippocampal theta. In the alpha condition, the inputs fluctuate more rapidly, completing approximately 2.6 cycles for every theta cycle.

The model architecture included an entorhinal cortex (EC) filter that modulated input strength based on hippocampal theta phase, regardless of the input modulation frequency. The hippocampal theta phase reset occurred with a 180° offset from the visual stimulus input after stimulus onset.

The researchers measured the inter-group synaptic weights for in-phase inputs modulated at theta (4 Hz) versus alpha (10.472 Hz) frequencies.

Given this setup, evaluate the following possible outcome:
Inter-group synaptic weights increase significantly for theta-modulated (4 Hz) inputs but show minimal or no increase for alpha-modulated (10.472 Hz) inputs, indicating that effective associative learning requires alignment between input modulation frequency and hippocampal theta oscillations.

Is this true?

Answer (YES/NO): YES